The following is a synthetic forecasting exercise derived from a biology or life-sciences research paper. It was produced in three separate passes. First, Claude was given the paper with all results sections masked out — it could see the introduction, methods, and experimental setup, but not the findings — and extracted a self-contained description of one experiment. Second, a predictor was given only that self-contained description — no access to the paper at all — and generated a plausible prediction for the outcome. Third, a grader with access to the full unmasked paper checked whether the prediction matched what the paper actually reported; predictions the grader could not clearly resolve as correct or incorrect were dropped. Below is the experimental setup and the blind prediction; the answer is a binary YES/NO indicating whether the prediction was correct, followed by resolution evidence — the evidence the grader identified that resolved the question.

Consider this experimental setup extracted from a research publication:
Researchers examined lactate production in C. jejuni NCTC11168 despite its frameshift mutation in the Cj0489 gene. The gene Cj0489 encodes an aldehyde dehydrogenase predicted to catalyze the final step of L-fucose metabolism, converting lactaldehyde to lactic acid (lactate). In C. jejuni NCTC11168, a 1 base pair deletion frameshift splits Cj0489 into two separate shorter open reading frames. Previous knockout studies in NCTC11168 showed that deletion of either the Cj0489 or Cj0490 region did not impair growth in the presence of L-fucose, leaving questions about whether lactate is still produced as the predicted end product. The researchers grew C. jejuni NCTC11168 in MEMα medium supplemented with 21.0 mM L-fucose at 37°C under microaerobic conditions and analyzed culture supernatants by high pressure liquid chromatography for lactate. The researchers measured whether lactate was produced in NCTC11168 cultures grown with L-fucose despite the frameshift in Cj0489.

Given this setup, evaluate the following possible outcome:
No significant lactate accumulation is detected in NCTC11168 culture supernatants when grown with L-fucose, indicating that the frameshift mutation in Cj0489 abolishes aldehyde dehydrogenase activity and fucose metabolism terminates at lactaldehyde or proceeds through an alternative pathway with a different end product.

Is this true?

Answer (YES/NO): NO